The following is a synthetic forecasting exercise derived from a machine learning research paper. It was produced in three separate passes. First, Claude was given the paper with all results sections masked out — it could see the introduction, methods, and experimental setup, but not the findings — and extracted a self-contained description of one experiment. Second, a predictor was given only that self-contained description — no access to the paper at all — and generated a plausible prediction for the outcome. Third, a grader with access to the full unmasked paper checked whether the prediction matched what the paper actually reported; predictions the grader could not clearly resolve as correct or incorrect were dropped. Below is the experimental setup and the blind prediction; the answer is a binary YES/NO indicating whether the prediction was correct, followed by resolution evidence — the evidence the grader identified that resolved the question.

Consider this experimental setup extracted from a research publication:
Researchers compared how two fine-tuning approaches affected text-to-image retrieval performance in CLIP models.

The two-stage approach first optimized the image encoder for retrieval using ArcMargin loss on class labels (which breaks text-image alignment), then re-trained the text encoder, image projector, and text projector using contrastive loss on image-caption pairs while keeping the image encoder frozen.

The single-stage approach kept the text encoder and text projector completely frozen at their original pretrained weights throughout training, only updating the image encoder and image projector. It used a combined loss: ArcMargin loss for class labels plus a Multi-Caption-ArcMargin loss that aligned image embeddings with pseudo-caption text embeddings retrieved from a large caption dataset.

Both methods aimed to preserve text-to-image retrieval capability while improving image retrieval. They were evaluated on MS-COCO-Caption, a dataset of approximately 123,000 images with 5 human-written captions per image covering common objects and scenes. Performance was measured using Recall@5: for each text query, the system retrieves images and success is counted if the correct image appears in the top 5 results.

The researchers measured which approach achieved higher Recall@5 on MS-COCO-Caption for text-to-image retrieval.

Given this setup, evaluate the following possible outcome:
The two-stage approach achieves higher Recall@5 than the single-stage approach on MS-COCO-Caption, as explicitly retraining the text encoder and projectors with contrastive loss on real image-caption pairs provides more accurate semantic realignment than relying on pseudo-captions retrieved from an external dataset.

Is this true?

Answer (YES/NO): NO